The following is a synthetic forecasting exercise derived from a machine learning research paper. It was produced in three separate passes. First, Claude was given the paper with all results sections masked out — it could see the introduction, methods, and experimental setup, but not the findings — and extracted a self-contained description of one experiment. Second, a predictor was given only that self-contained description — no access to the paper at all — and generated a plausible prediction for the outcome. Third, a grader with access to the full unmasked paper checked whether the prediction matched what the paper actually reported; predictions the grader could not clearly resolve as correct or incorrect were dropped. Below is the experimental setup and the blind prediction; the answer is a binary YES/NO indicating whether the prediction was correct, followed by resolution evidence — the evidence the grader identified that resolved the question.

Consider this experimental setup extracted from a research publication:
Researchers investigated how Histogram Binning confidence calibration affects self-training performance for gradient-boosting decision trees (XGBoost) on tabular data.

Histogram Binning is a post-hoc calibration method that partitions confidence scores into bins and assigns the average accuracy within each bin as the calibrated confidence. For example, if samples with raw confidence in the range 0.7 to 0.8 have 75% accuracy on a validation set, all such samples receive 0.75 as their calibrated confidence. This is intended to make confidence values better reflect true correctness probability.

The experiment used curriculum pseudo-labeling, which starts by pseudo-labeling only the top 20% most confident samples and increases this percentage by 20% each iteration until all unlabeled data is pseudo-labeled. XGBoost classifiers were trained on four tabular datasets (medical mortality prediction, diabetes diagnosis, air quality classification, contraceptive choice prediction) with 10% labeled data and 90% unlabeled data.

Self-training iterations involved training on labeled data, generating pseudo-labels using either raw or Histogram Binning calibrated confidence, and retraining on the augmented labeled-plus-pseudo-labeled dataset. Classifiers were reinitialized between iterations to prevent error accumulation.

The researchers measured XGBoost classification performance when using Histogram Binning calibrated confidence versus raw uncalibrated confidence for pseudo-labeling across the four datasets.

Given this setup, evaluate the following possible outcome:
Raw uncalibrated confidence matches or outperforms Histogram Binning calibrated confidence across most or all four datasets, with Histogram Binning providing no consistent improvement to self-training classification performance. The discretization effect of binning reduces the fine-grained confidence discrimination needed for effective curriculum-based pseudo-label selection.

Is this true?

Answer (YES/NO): YES